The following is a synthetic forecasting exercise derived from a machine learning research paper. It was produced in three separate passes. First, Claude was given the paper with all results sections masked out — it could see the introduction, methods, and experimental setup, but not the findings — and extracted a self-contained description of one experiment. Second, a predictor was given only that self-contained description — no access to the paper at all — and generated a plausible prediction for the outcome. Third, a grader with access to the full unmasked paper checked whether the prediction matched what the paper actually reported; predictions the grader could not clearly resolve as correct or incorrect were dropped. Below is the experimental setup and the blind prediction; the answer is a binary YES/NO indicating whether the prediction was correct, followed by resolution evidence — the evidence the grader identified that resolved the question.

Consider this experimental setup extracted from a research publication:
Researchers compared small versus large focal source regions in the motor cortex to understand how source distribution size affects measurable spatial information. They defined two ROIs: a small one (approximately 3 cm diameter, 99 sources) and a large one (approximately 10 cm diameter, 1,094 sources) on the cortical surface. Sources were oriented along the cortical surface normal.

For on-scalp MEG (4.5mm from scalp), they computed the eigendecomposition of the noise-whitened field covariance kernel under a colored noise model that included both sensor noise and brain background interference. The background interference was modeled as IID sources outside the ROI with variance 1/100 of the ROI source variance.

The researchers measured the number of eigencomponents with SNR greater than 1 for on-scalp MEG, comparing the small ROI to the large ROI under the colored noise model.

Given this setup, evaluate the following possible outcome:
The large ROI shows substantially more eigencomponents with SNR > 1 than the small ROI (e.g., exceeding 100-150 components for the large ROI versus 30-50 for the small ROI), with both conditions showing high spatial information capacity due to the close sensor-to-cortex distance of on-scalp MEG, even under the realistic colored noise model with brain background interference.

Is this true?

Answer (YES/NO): NO